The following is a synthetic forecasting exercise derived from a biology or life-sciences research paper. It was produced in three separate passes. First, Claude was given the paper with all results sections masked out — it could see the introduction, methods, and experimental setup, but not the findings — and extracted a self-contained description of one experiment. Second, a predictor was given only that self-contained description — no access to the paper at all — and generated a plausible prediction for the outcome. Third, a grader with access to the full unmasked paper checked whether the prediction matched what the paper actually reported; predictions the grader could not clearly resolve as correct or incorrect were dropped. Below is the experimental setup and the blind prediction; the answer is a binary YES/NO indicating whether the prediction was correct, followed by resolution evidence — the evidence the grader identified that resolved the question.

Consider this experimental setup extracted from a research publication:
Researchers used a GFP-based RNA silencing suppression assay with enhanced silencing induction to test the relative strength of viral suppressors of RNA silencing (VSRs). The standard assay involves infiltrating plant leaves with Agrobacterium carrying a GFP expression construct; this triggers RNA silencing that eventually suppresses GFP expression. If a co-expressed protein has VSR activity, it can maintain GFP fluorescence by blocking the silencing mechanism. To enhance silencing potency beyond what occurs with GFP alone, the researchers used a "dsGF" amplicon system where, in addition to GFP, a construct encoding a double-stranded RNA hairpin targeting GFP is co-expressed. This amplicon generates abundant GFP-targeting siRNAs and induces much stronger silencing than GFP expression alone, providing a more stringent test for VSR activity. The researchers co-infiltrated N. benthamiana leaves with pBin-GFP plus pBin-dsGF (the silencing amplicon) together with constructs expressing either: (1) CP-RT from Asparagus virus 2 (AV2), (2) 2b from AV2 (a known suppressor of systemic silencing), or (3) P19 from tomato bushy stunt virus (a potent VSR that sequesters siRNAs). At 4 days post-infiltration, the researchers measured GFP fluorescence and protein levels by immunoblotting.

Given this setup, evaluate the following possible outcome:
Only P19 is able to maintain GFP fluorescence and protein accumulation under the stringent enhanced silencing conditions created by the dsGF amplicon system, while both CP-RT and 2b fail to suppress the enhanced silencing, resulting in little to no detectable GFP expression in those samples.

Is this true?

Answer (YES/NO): YES